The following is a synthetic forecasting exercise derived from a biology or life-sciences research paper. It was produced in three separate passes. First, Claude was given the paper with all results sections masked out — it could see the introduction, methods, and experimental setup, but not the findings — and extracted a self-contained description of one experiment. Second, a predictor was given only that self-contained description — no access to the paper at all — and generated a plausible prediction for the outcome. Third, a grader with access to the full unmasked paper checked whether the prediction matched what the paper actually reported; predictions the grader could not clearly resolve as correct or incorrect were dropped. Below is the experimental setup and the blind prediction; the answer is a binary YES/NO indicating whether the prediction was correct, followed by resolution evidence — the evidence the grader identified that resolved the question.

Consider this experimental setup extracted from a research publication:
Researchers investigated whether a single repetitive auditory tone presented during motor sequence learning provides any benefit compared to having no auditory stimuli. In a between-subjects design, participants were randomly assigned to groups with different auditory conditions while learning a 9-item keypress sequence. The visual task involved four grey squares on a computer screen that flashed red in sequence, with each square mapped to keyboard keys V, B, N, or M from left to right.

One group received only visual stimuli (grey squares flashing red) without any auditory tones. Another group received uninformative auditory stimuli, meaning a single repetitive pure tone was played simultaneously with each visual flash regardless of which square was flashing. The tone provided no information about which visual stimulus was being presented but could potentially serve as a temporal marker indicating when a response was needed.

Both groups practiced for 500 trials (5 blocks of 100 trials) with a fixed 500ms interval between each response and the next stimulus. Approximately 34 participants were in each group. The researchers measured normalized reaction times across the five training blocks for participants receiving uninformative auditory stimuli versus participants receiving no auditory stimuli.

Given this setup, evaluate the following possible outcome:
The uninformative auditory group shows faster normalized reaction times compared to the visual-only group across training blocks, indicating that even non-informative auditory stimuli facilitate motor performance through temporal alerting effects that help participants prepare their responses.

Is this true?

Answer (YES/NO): NO